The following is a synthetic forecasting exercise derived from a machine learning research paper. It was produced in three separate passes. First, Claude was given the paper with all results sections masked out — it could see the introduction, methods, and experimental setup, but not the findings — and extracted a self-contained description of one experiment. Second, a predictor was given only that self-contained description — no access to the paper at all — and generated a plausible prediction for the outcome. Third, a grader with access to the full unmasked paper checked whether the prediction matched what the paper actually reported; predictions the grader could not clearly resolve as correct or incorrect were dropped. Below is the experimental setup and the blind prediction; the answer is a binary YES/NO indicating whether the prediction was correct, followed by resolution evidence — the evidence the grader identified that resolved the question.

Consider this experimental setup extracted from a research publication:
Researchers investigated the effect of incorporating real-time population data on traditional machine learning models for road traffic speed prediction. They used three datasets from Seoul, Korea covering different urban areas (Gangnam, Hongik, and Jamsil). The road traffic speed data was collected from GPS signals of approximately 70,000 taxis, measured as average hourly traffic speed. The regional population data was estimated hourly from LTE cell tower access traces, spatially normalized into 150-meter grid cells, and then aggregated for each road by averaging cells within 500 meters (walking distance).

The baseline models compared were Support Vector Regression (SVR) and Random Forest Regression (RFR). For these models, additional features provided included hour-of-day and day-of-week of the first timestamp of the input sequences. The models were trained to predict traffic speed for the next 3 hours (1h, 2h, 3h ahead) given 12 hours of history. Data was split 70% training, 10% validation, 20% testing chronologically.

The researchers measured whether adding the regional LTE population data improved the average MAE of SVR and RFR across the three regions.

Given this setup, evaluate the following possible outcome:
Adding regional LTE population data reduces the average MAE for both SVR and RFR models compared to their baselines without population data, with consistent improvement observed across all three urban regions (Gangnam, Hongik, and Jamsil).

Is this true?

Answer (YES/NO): NO